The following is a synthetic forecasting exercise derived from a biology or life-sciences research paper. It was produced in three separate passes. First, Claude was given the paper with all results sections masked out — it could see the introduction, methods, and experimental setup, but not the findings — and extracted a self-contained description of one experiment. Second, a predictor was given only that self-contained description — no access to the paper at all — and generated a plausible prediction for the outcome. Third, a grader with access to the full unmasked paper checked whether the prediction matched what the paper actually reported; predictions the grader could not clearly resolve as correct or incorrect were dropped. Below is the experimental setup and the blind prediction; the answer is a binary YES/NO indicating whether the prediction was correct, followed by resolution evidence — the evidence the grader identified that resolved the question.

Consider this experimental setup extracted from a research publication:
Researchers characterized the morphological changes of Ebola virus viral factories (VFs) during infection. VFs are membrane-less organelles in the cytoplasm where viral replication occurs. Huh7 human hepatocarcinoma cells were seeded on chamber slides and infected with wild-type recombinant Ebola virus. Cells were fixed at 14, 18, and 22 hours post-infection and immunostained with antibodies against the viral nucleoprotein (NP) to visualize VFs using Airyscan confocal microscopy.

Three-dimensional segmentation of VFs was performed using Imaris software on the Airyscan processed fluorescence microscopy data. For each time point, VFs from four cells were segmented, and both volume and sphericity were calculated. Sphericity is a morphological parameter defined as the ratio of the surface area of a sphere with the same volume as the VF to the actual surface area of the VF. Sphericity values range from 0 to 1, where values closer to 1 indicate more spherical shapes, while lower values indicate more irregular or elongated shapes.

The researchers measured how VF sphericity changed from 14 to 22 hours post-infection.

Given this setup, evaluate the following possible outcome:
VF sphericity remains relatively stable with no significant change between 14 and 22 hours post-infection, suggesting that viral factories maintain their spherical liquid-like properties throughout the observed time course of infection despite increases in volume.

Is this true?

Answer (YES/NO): NO